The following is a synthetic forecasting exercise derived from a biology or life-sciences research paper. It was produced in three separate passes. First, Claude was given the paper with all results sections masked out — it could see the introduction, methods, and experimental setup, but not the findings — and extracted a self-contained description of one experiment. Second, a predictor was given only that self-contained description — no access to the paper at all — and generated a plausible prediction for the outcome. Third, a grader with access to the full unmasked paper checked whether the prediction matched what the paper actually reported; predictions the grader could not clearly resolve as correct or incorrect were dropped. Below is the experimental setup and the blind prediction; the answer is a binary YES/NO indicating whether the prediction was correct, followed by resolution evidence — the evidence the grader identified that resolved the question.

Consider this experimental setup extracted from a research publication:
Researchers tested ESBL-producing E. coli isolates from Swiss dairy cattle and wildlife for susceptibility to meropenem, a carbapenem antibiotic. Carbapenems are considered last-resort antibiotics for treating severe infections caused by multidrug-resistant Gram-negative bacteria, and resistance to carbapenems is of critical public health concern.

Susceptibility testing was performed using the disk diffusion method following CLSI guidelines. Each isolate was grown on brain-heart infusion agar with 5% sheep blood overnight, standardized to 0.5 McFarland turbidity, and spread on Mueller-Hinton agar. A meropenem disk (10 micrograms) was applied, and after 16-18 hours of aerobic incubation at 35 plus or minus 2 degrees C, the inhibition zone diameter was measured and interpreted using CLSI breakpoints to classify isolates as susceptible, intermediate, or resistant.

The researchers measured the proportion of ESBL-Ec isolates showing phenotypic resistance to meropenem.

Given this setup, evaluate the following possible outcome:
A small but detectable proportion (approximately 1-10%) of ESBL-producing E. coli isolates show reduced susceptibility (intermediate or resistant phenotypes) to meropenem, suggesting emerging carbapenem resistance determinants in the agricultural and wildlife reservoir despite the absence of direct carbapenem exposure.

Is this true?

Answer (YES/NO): NO